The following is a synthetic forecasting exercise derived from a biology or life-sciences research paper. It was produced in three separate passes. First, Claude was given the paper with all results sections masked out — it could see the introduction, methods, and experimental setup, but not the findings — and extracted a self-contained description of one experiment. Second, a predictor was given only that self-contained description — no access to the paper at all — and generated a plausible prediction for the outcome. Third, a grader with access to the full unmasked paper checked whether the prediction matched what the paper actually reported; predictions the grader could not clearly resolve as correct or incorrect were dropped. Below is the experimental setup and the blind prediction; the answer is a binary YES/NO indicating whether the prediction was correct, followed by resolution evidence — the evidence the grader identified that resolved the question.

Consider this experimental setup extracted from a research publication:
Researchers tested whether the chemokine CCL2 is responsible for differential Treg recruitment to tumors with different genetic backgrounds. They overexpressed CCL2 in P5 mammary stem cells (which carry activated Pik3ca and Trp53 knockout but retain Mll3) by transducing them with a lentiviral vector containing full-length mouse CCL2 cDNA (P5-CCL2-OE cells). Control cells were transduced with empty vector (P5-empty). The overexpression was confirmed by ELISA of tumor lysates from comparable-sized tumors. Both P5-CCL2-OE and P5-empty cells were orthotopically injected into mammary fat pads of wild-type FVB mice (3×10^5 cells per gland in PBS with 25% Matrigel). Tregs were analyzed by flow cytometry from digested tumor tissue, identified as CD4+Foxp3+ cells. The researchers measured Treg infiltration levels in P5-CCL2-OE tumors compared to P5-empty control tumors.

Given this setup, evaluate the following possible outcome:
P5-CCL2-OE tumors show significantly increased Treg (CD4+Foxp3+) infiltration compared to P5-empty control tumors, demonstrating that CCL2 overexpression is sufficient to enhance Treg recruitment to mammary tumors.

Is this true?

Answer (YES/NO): YES